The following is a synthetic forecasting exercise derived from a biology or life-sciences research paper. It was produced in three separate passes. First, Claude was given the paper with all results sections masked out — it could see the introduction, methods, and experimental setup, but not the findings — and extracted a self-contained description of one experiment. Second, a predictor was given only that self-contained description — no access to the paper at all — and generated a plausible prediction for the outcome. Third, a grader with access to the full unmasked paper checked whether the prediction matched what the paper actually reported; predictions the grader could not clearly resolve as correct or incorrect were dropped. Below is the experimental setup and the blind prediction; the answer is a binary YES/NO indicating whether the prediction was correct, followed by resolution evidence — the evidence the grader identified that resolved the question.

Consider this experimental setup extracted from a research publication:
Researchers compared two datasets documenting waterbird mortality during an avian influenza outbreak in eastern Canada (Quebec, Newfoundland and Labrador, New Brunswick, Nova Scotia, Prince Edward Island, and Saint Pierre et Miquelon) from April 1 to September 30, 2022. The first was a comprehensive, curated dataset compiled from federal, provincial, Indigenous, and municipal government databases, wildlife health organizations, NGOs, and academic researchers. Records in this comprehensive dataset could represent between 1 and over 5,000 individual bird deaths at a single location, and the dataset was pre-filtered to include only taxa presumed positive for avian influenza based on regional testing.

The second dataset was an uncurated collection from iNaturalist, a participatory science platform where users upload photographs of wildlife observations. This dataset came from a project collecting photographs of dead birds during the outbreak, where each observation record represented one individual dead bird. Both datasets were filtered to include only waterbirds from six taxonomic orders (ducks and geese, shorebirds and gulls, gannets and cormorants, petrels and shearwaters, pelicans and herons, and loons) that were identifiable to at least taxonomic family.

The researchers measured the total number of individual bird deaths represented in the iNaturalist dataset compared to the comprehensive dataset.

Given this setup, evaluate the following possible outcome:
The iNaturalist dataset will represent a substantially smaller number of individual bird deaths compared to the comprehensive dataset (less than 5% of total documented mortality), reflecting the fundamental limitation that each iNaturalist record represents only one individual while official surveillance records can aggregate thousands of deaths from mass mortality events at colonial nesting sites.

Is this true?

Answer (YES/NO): YES